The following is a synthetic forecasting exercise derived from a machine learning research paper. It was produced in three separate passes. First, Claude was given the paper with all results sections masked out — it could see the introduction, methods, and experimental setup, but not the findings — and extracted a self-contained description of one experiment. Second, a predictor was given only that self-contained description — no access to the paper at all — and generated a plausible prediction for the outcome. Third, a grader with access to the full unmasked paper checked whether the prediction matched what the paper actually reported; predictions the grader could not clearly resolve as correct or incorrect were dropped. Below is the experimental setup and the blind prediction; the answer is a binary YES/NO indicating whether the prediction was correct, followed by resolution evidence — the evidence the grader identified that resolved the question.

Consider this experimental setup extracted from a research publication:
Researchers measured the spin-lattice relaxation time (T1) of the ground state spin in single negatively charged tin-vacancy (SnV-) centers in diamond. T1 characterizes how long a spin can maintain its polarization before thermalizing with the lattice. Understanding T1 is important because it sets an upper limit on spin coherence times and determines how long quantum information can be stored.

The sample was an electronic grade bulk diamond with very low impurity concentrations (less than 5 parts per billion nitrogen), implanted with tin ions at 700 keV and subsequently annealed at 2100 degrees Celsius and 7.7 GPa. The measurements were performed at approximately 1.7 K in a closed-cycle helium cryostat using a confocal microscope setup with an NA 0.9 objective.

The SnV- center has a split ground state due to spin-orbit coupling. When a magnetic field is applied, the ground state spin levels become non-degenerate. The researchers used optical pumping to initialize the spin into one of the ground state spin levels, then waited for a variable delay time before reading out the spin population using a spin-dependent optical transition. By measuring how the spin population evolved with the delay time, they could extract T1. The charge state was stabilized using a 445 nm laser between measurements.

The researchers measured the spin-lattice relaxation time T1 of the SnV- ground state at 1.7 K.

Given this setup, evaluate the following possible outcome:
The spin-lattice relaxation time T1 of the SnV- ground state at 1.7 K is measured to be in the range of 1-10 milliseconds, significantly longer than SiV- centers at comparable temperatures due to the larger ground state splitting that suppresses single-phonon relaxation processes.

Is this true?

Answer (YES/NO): NO